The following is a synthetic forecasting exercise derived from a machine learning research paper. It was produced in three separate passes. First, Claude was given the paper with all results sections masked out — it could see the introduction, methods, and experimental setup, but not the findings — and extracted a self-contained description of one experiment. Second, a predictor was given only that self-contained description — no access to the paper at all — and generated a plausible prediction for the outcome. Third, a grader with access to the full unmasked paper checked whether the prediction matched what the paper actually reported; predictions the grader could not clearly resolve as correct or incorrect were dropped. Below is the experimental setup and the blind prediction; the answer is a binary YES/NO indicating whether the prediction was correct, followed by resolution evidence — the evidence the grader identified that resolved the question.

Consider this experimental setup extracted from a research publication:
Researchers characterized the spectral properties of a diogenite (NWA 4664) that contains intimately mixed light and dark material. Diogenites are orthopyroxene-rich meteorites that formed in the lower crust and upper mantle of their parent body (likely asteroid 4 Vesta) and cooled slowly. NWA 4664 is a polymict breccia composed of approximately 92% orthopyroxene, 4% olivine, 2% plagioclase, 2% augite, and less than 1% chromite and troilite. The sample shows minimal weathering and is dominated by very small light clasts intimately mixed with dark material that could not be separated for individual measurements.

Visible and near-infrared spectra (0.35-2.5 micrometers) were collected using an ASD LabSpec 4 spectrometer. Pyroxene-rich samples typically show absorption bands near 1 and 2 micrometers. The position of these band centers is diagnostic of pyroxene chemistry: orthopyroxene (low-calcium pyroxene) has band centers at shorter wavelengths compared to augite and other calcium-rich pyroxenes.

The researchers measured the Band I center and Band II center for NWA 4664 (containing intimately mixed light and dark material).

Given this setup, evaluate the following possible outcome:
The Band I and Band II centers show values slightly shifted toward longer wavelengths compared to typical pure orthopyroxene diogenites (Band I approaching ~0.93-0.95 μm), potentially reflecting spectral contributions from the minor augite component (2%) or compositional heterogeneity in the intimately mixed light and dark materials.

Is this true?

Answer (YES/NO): NO